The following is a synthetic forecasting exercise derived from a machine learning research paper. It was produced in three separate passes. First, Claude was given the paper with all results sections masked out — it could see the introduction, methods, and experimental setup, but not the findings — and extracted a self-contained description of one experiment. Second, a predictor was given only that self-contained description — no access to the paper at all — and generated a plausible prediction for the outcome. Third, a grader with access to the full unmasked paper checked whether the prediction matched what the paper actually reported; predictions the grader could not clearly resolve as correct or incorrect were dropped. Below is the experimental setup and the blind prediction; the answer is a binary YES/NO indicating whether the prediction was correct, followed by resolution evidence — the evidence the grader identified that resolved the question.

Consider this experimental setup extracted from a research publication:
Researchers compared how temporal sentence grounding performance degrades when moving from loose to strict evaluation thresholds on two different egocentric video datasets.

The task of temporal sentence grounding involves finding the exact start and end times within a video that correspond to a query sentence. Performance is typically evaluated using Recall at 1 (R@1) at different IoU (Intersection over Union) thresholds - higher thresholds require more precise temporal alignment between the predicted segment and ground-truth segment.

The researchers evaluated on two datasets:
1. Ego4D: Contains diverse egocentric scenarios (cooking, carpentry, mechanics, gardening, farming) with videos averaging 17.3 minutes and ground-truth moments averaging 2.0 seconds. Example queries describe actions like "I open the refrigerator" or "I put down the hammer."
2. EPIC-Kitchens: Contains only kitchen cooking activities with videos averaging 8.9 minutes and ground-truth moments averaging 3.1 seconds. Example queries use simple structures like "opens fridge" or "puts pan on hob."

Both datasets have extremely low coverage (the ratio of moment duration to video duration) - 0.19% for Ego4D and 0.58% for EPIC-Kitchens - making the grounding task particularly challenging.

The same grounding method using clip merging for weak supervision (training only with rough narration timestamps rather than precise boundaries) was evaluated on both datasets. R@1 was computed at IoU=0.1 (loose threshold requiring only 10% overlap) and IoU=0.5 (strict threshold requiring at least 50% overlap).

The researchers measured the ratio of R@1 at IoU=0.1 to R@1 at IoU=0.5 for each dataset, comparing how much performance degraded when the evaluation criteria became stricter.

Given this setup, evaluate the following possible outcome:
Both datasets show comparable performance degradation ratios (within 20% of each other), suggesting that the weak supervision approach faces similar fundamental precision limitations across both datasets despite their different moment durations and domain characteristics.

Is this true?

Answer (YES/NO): YES